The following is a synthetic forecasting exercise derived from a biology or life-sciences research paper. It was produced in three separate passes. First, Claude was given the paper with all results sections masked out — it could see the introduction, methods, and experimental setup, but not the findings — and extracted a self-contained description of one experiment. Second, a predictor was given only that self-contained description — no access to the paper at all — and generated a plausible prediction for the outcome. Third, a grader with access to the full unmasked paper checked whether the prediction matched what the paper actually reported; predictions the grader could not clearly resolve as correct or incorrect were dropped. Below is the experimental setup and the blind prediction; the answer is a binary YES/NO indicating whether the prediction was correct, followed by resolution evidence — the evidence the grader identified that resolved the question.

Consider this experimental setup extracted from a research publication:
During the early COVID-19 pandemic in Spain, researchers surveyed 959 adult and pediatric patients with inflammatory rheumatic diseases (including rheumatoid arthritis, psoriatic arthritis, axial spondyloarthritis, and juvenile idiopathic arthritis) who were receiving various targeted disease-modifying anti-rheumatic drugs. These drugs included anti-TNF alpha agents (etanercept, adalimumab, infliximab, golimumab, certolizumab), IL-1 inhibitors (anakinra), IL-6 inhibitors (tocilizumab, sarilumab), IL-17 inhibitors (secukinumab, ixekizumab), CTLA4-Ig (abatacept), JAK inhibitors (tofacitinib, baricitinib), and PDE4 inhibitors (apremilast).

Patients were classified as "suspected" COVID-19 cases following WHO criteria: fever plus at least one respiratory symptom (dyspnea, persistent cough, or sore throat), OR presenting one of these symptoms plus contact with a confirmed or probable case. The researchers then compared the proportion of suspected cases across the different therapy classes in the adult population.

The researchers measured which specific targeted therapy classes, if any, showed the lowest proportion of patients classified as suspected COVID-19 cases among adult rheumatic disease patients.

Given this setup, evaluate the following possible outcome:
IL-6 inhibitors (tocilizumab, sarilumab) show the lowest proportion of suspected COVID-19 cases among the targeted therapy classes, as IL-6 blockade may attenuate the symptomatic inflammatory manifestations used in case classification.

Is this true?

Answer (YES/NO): NO